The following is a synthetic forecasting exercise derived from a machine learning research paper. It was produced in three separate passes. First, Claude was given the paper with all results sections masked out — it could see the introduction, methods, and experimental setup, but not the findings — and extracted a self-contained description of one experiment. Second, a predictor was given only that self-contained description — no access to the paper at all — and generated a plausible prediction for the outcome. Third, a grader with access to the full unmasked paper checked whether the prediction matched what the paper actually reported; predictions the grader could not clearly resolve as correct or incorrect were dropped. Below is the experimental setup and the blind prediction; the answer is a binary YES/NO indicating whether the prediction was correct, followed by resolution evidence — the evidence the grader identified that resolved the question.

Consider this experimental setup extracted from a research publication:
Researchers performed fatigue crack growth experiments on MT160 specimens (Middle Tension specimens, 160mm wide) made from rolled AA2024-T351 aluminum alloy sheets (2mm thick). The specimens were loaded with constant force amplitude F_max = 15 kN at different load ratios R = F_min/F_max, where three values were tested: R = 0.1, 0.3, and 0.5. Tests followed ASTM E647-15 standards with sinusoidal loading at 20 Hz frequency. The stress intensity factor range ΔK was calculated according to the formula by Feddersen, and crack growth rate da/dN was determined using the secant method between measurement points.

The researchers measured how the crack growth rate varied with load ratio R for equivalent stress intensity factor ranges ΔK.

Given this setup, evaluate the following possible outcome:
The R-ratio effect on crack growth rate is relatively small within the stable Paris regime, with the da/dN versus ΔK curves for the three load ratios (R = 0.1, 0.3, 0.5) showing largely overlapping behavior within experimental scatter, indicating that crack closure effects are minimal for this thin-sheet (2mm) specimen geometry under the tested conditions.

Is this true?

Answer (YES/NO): NO